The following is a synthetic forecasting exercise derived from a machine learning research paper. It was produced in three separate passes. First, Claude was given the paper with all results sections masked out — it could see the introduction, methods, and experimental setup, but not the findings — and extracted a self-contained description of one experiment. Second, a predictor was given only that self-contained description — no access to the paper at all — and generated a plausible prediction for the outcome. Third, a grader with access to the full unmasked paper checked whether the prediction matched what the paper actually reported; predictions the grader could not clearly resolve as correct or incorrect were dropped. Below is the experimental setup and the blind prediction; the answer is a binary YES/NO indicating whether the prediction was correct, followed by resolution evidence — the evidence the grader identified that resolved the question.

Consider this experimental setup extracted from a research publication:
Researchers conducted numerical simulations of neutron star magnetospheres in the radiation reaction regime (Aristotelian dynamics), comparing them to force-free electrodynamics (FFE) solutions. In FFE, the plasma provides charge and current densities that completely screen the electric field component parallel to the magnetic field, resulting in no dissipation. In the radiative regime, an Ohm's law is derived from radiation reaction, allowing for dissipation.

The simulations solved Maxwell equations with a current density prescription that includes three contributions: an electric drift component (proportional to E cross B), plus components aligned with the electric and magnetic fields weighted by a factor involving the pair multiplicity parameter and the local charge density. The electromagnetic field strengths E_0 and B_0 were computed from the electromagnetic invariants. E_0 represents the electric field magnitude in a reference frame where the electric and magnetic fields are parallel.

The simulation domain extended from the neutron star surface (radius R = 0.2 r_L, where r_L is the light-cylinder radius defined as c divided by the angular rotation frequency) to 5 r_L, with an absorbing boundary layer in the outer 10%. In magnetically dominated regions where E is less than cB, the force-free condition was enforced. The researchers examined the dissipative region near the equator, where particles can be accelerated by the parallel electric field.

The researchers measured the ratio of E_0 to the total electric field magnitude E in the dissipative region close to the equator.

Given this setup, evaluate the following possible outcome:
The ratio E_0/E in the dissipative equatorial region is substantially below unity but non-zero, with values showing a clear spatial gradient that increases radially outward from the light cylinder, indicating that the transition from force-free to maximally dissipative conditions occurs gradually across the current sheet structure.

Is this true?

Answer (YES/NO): NO